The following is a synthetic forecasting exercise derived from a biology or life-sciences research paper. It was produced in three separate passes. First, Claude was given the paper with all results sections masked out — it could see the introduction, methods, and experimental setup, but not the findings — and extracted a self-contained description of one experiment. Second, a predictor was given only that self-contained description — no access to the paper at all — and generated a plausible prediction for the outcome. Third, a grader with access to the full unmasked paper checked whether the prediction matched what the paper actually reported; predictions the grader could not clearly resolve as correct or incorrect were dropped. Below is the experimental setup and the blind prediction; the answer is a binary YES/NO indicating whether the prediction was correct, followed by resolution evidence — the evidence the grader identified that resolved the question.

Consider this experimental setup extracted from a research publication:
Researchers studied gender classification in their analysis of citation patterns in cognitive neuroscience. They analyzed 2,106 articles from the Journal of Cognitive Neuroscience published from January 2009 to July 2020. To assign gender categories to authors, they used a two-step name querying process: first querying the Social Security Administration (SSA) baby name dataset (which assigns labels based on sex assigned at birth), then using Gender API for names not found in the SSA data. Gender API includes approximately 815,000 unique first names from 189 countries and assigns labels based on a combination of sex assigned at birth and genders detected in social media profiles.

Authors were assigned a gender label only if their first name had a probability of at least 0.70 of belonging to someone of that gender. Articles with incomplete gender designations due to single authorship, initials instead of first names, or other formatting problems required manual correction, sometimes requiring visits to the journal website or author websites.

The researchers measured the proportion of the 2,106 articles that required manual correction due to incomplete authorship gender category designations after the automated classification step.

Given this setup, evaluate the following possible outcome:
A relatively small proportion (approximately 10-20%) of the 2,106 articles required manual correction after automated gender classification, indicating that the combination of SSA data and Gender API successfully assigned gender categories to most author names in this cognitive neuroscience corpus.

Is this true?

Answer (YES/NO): NO